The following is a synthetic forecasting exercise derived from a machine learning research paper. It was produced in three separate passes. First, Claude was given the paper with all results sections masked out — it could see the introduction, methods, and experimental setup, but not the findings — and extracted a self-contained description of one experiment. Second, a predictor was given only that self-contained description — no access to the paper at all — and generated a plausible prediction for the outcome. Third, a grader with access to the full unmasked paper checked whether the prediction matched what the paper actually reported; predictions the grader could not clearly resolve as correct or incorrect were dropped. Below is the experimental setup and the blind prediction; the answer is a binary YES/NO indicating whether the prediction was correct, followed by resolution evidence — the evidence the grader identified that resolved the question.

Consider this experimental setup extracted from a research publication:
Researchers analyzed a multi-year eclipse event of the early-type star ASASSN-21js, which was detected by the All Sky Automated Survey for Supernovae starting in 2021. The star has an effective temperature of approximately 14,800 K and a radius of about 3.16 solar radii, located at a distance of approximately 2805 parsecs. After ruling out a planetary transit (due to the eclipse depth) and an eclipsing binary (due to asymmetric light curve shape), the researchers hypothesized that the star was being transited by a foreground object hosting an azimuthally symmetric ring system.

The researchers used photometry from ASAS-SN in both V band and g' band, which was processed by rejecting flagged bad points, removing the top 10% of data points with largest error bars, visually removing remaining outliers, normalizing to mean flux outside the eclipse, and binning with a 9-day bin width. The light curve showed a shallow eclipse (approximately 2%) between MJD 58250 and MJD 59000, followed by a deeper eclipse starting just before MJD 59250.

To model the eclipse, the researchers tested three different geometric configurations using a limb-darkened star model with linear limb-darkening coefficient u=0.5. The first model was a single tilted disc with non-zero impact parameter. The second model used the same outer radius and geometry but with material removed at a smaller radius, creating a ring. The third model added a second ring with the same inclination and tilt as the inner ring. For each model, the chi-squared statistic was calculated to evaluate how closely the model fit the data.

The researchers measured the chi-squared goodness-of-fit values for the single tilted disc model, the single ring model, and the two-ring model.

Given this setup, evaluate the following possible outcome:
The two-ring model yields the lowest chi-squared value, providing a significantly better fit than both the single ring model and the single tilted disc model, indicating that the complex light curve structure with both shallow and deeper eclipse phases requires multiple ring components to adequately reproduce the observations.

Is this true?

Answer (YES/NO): YES